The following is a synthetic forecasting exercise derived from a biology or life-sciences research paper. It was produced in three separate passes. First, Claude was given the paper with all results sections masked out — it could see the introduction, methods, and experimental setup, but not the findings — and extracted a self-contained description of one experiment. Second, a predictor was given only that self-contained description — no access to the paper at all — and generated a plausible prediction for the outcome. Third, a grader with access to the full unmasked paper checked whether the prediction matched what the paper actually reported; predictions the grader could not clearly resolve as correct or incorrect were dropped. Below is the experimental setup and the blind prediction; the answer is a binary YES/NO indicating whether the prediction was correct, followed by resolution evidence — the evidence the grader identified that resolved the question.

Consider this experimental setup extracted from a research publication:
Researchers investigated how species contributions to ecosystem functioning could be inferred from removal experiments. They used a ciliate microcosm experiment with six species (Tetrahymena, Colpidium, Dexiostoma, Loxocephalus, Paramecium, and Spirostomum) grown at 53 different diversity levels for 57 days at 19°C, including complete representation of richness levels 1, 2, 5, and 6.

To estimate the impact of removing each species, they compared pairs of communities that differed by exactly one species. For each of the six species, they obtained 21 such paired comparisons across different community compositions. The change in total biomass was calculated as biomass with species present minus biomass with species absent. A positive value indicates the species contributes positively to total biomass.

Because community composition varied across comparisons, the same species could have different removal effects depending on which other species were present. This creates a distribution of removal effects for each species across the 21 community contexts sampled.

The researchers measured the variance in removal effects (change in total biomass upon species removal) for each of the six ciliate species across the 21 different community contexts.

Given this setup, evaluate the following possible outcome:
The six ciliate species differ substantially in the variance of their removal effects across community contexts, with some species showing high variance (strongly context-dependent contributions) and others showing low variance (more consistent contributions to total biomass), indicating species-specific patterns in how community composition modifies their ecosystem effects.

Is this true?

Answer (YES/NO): YES